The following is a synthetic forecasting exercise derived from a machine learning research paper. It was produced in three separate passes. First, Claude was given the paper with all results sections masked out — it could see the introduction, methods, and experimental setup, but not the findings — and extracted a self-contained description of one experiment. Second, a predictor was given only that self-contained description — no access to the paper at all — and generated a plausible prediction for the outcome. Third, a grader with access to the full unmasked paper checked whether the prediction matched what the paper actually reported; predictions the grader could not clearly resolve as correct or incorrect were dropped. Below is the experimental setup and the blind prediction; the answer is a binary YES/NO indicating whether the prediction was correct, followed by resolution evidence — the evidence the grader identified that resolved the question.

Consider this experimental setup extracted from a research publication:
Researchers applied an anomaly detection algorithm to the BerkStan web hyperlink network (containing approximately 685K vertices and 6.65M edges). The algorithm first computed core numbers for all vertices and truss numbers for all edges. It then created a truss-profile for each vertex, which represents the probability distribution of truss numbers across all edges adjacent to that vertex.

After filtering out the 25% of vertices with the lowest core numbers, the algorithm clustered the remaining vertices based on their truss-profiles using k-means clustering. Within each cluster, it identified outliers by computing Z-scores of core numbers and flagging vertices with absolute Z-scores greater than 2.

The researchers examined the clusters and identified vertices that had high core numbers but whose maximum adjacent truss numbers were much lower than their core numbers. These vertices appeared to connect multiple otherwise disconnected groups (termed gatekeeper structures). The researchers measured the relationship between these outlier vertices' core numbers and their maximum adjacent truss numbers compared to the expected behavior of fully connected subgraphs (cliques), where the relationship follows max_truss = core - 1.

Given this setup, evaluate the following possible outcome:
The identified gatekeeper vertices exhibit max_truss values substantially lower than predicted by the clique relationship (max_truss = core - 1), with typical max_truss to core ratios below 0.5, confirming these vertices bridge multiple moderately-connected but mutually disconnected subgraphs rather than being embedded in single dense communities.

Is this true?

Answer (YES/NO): YES